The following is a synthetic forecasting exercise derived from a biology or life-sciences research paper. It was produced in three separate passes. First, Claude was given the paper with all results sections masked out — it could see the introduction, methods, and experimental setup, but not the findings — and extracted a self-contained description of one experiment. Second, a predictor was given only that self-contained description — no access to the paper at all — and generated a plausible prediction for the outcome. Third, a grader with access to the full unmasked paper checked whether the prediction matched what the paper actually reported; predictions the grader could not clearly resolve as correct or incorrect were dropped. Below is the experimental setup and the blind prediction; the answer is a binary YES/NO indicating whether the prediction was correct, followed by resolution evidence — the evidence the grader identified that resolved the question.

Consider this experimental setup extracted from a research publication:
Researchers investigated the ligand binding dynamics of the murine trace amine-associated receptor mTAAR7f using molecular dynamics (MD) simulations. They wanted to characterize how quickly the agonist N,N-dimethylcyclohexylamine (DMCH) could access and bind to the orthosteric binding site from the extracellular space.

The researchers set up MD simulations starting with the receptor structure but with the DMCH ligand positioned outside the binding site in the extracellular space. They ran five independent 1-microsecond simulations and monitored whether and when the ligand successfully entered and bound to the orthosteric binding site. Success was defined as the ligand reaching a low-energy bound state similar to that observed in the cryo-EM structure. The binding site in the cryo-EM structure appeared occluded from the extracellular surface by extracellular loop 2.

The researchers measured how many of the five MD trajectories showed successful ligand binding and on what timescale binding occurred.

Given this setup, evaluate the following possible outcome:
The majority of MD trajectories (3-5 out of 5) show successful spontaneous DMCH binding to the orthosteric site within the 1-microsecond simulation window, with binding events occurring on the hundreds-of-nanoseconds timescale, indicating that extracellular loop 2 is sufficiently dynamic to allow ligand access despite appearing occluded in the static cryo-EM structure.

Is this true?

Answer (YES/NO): YES